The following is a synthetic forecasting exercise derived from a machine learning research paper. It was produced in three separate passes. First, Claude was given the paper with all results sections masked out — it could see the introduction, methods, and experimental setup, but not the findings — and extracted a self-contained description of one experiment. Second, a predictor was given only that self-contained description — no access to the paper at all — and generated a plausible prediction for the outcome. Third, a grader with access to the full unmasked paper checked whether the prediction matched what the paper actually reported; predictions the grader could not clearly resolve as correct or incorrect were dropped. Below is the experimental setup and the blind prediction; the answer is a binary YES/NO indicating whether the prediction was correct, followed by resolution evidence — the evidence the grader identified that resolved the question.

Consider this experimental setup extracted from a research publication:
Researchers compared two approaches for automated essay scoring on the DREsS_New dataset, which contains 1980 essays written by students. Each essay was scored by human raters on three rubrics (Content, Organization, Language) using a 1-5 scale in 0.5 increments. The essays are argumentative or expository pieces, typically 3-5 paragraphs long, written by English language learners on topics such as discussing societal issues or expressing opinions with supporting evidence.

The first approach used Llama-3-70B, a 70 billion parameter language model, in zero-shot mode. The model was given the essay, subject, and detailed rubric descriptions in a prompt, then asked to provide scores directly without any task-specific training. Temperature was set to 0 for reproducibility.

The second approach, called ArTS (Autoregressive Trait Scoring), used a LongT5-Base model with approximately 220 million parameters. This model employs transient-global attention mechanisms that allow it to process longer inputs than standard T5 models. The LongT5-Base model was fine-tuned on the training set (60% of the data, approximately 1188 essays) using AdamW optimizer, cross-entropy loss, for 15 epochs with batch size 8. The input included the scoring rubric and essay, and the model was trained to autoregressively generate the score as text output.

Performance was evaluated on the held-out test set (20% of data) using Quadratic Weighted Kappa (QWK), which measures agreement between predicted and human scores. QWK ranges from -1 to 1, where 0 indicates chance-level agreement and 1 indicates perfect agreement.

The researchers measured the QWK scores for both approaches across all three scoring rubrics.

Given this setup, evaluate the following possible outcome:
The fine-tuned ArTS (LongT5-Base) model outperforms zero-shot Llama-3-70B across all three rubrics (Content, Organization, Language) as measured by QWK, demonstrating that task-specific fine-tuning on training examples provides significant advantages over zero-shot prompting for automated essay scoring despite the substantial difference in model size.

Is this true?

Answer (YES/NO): YES